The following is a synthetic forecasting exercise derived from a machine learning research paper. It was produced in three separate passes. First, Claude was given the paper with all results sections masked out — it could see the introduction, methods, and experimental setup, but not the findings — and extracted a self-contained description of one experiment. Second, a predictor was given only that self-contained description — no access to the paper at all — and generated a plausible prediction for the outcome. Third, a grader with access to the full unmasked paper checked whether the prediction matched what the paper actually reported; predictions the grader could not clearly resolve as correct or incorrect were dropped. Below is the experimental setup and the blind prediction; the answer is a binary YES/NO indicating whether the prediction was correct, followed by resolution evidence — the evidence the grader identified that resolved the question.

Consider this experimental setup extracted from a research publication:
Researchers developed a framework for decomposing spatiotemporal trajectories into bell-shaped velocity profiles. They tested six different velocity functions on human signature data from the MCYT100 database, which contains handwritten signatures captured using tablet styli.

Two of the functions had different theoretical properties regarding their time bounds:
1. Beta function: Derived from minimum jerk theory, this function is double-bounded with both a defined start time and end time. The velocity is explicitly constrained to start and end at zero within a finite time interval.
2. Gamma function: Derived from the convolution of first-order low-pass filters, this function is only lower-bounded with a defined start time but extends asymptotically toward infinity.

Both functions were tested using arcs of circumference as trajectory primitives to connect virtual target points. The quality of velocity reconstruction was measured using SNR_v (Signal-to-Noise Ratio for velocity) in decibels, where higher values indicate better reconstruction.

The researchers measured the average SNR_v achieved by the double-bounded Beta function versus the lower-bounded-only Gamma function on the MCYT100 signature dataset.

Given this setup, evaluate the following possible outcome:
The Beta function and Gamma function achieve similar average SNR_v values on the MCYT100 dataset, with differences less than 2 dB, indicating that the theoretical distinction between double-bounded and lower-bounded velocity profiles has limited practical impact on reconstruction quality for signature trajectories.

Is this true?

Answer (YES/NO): YES